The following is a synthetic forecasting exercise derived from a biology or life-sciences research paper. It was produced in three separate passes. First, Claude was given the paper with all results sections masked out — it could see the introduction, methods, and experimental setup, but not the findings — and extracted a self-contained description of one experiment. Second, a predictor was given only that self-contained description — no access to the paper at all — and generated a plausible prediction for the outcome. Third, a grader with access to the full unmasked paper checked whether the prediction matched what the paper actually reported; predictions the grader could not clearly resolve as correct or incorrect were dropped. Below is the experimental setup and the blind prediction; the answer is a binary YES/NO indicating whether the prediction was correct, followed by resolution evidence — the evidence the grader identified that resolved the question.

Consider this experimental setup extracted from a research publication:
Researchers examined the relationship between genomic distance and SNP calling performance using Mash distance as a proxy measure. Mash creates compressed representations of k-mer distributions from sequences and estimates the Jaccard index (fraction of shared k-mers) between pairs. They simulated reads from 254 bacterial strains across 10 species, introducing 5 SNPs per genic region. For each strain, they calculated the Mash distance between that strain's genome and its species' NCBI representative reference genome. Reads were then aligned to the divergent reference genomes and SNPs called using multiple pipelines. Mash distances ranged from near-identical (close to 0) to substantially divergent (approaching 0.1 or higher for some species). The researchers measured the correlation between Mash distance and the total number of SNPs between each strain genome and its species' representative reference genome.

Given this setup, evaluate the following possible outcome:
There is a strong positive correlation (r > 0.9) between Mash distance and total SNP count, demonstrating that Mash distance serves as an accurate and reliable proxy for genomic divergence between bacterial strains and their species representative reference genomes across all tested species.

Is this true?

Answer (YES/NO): YES